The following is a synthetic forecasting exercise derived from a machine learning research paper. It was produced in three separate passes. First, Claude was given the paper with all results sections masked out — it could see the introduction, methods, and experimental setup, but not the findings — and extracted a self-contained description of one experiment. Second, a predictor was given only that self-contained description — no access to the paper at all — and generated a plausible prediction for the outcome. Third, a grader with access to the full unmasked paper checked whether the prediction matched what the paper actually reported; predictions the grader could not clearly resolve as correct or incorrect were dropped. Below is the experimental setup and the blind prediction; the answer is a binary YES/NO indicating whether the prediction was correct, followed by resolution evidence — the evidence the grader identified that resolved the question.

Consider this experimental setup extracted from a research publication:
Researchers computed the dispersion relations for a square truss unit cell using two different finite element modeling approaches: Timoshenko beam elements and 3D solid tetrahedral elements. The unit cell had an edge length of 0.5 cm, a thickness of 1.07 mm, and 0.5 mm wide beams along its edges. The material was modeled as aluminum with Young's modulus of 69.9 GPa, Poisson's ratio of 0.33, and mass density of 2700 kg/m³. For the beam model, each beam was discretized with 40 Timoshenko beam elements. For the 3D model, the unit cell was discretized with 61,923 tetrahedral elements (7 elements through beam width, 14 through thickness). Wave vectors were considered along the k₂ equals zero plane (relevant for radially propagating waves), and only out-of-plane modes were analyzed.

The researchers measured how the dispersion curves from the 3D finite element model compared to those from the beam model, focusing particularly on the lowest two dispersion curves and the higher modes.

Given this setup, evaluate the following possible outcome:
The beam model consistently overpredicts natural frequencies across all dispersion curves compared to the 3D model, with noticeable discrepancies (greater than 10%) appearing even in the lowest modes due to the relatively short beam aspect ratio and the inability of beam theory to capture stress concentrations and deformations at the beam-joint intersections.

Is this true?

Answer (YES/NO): NO